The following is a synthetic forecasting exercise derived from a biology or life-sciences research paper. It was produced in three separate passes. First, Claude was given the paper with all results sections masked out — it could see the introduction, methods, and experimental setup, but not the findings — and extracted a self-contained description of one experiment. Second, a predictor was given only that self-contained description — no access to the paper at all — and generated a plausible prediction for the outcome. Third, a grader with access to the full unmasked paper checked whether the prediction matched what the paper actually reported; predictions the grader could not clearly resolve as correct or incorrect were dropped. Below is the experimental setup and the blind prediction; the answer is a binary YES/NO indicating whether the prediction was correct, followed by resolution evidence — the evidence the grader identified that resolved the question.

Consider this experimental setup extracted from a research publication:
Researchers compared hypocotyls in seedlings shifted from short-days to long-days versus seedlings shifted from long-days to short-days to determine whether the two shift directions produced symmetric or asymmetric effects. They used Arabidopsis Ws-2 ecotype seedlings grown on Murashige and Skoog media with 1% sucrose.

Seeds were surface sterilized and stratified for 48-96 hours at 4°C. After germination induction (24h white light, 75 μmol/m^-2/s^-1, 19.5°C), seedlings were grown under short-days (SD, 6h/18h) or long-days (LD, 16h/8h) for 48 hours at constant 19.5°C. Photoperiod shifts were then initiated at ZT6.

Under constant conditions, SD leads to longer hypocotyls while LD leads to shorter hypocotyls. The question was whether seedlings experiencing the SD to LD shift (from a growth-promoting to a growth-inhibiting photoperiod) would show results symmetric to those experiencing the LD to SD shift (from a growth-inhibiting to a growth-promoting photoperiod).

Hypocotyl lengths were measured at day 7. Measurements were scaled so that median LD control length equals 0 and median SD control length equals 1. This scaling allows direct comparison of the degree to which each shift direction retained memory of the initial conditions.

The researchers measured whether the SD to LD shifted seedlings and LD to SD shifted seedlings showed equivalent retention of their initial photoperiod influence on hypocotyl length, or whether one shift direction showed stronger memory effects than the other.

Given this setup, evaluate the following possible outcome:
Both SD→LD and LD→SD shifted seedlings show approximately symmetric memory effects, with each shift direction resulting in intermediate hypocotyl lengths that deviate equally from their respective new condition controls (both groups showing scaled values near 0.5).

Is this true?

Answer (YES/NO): NO